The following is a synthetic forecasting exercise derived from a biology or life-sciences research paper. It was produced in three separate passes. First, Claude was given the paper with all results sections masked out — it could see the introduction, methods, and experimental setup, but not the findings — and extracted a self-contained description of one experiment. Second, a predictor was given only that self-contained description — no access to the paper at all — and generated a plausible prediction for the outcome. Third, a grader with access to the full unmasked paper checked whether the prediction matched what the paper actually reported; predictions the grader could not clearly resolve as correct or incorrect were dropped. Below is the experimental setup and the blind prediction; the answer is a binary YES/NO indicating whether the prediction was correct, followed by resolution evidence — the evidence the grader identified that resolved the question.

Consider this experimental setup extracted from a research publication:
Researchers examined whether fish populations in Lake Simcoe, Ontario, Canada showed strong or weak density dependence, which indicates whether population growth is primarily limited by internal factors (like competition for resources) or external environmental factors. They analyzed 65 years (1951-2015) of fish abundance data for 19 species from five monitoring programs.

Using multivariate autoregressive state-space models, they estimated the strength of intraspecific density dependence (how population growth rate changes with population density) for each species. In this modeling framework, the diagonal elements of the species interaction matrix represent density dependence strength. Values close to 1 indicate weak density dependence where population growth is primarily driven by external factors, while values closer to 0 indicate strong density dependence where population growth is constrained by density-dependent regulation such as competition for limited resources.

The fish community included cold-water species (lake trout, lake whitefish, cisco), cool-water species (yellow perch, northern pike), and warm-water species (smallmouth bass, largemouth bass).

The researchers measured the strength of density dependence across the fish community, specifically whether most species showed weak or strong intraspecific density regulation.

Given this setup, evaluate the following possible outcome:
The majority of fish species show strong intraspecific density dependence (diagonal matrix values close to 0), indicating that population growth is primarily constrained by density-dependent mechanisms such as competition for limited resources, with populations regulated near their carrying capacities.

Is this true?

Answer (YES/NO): NO